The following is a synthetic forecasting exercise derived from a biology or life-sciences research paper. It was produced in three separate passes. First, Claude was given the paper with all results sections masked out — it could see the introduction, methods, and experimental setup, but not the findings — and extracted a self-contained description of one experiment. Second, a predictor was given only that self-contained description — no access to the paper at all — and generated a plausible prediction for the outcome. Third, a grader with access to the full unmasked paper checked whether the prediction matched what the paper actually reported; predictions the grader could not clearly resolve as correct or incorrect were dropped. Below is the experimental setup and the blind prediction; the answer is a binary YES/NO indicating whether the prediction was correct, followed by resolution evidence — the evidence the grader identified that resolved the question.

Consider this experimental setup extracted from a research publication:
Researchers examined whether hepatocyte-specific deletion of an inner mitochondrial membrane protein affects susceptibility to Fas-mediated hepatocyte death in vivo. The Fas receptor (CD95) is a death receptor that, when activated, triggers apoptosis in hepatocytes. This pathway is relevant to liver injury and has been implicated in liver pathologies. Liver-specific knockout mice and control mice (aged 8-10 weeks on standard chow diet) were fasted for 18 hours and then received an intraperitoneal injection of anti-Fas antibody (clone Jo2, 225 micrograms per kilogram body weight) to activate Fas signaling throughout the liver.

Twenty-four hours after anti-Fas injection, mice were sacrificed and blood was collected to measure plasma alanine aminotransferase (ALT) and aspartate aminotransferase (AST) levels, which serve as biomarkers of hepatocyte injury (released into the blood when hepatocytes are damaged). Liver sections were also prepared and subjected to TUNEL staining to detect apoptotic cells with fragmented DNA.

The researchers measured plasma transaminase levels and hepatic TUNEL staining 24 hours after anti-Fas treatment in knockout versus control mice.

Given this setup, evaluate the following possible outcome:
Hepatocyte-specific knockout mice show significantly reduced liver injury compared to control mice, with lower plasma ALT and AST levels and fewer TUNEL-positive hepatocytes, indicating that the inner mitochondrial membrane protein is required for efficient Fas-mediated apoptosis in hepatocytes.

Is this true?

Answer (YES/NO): YES